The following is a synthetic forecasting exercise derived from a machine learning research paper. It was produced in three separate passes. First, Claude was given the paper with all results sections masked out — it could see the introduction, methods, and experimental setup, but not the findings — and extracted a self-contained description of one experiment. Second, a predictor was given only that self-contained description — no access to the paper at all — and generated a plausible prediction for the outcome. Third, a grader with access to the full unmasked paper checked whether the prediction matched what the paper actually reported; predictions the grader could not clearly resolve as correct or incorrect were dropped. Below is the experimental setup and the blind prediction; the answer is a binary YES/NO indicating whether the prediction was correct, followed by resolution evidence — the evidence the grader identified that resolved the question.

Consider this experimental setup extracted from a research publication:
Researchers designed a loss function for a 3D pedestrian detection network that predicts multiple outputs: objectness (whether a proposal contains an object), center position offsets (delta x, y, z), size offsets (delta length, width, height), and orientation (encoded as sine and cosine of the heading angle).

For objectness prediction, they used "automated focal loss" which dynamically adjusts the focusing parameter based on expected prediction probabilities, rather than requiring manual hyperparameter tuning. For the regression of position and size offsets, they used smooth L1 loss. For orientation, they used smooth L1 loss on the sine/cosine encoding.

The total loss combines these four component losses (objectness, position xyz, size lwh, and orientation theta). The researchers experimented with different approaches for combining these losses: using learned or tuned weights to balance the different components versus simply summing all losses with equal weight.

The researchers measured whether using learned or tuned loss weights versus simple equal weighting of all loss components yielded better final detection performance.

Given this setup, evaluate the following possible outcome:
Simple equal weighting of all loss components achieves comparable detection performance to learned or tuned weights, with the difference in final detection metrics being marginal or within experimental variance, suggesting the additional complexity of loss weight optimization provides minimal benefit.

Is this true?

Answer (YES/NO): NO